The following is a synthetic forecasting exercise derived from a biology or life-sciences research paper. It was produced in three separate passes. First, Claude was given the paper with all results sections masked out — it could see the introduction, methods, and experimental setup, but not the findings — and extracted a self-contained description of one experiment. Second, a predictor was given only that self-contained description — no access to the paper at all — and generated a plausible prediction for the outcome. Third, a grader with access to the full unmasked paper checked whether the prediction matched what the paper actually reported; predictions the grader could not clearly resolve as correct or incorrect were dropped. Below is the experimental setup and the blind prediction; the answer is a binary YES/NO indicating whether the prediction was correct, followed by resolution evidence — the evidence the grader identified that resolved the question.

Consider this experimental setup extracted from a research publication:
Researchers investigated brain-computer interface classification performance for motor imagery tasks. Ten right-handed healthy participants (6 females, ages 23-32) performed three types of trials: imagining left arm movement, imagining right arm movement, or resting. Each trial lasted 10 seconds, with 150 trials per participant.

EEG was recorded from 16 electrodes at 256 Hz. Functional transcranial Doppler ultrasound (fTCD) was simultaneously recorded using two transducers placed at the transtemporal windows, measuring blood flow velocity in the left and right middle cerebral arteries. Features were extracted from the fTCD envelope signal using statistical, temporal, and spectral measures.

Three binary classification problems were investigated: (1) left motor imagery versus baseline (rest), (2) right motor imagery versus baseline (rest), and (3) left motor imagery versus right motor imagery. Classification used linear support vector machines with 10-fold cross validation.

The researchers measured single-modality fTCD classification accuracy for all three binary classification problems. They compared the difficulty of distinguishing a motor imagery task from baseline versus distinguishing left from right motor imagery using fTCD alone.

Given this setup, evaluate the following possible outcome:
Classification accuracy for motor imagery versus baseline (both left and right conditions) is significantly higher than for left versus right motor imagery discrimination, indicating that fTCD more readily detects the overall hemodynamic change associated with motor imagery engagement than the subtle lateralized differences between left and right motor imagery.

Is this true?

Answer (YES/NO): NO